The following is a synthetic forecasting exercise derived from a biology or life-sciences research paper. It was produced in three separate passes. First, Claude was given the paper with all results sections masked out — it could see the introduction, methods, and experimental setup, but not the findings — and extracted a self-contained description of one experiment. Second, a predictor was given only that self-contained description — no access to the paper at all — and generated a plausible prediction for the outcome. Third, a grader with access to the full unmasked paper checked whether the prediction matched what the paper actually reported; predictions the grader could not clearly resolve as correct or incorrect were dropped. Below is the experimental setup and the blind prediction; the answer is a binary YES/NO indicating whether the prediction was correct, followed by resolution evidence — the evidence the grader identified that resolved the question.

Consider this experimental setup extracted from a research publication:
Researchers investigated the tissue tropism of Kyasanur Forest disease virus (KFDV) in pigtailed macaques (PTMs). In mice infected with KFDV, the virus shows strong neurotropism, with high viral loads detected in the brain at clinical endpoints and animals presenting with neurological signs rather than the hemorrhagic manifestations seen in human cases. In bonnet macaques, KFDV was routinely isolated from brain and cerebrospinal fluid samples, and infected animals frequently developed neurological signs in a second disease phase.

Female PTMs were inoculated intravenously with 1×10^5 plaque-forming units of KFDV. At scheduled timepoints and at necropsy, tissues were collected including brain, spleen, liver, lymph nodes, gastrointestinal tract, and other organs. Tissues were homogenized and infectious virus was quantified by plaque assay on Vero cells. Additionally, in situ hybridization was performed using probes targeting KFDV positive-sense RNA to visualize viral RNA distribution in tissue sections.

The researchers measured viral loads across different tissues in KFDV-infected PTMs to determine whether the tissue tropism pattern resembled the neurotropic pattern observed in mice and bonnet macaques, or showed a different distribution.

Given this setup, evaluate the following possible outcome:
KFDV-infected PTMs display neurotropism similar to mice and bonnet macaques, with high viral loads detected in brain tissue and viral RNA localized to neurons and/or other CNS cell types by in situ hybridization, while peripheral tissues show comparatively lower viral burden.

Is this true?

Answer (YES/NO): NO